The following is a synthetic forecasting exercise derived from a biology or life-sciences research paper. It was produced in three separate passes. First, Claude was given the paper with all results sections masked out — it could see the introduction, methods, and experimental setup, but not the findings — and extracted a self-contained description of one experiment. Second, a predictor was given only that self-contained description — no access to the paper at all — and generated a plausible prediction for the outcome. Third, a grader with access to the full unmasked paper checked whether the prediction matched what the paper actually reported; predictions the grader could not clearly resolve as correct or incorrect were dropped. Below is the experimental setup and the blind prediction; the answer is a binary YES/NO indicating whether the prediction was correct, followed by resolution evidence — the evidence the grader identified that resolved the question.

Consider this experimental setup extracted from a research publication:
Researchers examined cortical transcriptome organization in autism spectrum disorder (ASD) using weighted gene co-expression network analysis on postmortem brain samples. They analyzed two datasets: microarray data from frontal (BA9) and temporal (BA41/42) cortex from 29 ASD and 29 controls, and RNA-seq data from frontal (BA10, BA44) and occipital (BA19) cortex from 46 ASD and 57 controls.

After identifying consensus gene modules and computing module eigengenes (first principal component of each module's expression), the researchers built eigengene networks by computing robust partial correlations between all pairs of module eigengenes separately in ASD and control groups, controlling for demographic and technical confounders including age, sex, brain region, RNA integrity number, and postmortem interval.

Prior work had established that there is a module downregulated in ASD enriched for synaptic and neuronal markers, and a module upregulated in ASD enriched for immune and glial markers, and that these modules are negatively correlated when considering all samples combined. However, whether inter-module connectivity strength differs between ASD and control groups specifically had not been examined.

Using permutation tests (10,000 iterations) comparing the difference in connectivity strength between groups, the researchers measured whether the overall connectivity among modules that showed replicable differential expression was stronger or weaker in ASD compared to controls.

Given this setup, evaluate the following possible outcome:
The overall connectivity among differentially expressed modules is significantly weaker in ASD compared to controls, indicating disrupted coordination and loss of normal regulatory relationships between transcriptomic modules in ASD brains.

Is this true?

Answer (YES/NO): NO